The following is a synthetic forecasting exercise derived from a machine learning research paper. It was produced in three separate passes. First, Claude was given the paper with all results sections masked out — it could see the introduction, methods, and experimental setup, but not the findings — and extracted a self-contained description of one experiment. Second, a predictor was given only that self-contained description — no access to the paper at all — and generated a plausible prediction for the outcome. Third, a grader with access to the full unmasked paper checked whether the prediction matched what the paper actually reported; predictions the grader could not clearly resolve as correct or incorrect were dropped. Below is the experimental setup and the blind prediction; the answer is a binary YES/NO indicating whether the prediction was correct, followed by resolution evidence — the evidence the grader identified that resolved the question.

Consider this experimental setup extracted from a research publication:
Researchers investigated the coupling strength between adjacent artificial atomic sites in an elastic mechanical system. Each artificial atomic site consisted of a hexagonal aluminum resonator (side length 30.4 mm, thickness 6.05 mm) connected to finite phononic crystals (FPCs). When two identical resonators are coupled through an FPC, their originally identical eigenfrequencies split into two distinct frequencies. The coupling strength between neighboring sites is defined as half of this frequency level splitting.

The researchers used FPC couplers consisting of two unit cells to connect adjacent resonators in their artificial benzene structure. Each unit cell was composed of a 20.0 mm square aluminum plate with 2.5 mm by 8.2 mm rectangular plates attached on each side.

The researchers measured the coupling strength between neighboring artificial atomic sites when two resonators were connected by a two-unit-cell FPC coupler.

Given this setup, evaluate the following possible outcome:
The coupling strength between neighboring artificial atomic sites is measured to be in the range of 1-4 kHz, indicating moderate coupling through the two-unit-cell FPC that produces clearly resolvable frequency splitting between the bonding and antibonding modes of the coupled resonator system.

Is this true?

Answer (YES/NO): NO